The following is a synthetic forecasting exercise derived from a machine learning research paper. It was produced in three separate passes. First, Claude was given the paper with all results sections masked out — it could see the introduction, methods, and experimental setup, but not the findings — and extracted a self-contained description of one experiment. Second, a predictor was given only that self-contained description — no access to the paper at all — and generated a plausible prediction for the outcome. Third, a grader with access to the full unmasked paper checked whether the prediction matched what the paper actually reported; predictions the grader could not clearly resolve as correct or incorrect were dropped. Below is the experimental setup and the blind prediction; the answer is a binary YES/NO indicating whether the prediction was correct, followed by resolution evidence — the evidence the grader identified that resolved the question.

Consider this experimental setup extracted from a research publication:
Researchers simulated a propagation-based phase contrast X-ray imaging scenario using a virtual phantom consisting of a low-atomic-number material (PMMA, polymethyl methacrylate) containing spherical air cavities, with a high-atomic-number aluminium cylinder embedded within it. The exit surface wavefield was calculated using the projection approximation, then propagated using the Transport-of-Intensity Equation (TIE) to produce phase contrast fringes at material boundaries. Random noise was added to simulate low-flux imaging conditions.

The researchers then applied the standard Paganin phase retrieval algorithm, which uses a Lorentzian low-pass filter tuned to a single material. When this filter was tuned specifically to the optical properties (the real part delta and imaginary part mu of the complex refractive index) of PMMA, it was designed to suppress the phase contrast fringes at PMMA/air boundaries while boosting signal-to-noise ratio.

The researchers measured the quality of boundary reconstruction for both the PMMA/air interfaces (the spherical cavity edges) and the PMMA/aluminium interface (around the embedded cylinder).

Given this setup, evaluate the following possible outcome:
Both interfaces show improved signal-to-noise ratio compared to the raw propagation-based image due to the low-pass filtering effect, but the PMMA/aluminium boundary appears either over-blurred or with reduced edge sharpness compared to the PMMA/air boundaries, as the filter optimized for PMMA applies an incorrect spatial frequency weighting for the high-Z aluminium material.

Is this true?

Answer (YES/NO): YES